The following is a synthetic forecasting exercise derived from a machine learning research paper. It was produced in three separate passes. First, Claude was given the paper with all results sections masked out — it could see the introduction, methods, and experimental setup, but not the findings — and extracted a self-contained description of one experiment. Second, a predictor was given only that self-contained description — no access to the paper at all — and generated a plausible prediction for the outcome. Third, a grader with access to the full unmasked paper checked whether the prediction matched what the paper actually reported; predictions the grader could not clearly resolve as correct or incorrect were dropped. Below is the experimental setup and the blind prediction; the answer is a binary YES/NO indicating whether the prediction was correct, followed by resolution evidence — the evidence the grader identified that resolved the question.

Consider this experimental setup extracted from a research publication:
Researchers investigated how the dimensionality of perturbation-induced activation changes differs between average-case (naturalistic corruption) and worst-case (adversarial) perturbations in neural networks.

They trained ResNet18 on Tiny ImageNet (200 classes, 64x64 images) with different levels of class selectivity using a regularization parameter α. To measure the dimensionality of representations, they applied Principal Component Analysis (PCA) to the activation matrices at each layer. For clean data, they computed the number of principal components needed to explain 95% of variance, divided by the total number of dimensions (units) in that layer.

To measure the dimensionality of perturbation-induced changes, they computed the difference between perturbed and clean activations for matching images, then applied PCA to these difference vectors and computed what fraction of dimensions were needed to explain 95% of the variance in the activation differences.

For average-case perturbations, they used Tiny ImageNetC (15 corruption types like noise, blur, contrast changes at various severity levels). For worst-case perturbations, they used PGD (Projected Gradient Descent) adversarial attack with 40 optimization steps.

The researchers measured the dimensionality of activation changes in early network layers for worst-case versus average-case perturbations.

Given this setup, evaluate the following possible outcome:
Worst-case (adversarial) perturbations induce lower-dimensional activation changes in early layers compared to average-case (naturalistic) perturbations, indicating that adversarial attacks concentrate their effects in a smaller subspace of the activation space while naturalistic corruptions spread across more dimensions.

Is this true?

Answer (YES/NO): NO